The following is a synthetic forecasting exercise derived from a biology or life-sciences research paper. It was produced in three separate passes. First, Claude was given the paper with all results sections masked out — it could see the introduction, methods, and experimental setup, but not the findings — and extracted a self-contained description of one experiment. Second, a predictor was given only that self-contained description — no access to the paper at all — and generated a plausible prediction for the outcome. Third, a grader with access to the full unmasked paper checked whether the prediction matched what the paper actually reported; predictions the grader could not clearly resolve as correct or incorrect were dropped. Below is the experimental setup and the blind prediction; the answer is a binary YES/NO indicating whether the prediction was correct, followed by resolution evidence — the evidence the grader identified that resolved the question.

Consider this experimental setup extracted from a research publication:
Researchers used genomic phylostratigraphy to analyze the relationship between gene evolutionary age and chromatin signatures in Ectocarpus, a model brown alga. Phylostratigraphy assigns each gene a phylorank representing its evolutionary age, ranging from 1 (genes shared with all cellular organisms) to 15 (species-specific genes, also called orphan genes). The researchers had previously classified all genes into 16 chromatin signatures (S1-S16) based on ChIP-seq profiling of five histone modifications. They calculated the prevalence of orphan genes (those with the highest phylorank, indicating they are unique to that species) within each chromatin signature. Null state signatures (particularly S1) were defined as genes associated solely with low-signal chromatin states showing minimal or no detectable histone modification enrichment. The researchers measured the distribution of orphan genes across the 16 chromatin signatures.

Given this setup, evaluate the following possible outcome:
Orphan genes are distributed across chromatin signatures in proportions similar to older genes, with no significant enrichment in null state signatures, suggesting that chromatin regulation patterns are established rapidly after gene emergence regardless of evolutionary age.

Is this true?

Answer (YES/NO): NO